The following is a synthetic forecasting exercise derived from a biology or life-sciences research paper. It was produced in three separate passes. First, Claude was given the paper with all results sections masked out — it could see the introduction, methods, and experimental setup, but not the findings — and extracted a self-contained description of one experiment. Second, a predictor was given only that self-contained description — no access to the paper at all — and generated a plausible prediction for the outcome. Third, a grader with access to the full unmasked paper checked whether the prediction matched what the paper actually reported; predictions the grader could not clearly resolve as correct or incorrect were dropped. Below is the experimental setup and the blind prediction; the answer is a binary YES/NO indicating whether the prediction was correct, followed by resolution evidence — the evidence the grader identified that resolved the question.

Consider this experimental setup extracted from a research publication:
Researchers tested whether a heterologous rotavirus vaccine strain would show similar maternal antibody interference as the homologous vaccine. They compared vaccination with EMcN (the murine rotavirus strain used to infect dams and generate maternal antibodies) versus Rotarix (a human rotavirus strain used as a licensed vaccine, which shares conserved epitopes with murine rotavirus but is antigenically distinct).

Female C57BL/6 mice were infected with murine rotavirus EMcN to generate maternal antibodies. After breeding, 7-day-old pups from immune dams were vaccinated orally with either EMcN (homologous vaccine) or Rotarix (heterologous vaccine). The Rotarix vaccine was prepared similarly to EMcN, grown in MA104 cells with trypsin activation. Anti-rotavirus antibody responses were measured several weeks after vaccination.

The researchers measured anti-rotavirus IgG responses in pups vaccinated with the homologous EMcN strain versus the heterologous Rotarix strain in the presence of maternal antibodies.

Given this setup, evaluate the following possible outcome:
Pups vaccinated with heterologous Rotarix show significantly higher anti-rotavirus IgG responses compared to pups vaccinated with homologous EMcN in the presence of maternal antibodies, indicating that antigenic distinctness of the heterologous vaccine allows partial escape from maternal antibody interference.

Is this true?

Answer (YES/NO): NO